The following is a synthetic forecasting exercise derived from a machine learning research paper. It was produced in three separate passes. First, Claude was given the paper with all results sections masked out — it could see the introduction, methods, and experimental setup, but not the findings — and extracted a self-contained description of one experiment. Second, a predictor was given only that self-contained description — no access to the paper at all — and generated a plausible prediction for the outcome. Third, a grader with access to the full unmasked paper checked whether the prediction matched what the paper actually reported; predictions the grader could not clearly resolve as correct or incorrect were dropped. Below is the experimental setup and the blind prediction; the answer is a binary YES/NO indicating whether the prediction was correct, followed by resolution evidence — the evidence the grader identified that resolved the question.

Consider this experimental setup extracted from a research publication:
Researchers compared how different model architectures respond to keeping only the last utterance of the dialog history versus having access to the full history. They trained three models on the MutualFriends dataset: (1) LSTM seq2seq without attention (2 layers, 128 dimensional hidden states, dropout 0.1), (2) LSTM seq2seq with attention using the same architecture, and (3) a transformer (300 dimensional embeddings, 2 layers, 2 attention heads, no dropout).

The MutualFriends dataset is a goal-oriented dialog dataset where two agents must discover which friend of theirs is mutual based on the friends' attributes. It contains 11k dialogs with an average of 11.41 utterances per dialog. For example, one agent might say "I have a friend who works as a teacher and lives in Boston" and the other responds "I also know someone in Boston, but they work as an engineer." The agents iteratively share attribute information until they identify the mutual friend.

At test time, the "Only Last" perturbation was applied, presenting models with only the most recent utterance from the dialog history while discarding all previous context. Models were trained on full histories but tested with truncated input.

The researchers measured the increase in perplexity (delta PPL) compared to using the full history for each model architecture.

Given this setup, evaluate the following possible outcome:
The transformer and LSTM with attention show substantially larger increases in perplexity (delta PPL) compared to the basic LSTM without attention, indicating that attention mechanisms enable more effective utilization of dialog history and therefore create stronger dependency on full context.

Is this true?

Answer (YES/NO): YES